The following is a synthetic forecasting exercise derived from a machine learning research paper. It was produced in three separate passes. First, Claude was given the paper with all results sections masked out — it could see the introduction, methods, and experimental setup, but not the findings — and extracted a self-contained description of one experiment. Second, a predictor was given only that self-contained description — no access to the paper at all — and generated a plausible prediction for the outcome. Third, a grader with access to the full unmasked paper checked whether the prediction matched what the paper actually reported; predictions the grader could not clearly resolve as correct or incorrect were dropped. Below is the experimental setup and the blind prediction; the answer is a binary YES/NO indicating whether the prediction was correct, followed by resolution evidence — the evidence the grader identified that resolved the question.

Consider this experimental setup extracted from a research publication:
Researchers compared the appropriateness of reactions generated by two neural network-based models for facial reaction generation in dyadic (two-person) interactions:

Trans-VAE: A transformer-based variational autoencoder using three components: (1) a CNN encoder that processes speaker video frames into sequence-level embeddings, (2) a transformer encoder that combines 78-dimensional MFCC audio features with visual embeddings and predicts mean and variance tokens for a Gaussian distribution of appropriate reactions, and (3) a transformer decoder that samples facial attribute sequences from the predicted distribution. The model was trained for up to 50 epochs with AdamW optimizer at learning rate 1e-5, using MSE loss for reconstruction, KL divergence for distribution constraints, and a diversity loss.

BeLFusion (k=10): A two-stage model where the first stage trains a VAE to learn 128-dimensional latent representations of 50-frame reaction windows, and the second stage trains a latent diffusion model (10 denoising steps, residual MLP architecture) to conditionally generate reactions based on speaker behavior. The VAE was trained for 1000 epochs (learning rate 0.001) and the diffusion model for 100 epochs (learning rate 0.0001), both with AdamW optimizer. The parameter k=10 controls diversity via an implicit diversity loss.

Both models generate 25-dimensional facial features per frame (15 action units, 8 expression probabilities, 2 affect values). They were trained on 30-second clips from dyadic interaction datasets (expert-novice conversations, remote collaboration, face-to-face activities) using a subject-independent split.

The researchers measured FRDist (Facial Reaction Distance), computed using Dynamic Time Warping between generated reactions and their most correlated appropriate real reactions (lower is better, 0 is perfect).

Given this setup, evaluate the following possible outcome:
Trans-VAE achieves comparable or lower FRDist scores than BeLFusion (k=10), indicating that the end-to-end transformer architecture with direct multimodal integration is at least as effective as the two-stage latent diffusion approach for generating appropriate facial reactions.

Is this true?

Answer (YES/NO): NO